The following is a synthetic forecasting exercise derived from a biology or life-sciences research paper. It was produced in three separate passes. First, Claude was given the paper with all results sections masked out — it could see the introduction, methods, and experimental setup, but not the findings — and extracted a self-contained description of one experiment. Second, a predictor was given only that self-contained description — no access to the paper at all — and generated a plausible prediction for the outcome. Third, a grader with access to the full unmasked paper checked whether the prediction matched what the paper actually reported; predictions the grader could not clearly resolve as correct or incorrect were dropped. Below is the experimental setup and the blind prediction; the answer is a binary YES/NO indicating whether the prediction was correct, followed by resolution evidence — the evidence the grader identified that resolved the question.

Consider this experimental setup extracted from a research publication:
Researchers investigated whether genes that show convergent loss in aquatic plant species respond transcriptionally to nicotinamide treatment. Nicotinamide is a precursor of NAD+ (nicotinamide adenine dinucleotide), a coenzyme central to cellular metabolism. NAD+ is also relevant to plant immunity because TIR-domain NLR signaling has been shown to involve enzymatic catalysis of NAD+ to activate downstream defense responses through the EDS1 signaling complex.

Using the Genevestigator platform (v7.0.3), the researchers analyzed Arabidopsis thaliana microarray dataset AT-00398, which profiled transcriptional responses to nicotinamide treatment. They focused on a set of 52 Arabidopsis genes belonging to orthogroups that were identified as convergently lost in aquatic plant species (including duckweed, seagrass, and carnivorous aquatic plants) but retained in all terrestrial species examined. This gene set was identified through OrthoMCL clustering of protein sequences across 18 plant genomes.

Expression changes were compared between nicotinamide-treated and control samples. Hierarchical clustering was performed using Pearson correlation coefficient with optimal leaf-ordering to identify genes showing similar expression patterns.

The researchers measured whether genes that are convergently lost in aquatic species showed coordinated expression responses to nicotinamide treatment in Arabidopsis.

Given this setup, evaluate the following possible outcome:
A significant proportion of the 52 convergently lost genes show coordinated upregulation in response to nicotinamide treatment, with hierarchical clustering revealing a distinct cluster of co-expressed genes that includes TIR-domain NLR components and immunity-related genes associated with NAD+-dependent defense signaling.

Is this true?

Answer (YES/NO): NO